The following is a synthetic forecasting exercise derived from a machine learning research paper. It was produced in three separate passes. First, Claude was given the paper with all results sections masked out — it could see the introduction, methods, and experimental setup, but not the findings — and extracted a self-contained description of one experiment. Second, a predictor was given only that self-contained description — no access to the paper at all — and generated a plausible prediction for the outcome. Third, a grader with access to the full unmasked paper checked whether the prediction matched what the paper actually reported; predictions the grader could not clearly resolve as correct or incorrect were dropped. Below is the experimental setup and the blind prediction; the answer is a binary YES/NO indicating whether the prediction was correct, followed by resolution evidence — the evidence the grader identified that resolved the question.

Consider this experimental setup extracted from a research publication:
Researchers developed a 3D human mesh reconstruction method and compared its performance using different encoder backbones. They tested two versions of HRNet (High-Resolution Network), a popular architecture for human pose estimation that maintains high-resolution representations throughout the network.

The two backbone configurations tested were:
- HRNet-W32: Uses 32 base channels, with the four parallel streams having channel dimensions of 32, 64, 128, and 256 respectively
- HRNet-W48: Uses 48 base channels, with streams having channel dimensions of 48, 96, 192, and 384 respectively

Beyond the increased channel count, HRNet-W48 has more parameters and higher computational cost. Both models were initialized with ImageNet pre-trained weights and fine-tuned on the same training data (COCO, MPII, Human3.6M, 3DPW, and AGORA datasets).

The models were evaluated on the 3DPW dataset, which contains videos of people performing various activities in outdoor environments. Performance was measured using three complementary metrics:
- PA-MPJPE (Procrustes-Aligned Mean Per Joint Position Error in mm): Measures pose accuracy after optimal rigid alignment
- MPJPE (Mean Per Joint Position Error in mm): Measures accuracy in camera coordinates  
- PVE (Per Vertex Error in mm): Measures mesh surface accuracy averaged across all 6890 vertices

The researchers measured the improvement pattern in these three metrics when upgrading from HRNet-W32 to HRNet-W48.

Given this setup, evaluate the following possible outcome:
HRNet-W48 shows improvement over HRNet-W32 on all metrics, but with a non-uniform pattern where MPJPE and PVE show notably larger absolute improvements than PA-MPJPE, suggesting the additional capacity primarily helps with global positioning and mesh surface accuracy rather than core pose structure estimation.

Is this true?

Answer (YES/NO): NO